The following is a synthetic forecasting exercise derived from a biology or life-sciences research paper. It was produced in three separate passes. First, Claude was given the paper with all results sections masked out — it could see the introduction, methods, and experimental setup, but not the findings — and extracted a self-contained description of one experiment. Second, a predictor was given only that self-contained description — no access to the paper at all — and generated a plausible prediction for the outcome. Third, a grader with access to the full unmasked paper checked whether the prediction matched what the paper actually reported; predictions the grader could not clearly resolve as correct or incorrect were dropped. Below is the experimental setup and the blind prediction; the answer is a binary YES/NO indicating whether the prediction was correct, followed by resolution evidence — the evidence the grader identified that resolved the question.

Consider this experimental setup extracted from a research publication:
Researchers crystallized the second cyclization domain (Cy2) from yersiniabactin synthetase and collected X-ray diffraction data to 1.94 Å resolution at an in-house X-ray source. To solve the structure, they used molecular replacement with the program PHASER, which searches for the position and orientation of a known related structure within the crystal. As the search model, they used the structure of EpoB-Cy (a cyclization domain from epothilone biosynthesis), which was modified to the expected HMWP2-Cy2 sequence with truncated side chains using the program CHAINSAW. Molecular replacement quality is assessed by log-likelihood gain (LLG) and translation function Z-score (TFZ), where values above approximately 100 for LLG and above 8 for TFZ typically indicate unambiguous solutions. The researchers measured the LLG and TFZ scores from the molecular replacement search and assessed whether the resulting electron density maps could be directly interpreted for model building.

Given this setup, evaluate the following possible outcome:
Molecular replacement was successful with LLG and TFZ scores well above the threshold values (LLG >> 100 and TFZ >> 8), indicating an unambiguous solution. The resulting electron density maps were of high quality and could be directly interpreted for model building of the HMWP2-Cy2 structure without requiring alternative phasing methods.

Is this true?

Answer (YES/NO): NO